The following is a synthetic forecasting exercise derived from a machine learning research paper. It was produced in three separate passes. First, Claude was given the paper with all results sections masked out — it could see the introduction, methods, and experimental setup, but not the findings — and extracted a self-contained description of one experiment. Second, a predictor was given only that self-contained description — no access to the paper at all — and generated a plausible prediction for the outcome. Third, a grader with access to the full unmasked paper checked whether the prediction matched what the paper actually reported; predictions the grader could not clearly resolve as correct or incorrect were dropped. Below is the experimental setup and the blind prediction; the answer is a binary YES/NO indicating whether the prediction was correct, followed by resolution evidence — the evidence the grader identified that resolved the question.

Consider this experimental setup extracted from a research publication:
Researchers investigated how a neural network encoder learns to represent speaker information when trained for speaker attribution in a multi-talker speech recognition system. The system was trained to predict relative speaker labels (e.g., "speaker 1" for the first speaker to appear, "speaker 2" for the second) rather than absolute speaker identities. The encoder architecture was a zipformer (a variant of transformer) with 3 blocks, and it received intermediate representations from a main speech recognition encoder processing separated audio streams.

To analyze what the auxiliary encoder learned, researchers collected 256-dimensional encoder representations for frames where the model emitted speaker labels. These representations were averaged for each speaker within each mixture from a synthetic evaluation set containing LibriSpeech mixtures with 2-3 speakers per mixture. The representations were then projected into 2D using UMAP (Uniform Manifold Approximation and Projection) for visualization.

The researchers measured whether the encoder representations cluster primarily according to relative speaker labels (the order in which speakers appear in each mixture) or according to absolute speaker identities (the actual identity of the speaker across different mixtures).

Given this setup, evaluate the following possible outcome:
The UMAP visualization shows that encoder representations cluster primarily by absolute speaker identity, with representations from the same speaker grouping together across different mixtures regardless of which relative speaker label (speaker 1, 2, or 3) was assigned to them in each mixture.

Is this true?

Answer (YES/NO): NO